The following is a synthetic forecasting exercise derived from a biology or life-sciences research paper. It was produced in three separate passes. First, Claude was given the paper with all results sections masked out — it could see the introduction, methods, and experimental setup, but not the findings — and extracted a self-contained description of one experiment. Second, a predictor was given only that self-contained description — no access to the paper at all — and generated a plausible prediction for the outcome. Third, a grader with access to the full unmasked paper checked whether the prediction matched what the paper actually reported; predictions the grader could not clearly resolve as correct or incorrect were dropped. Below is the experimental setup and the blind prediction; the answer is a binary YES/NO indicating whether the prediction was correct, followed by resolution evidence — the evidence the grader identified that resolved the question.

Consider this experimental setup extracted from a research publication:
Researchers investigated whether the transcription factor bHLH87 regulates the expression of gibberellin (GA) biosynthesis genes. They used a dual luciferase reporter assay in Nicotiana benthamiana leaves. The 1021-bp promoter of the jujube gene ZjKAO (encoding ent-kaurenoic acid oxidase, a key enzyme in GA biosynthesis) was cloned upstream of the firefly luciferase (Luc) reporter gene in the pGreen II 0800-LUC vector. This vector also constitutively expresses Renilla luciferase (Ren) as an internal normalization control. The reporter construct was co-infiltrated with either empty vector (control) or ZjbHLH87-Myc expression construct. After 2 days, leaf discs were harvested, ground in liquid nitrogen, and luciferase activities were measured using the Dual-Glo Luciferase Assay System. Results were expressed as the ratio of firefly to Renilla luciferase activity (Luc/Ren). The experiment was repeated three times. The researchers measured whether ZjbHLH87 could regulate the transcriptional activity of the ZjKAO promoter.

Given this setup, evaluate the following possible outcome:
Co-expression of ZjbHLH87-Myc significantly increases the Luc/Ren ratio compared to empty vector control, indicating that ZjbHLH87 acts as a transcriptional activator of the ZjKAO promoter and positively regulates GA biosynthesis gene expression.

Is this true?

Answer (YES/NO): NO